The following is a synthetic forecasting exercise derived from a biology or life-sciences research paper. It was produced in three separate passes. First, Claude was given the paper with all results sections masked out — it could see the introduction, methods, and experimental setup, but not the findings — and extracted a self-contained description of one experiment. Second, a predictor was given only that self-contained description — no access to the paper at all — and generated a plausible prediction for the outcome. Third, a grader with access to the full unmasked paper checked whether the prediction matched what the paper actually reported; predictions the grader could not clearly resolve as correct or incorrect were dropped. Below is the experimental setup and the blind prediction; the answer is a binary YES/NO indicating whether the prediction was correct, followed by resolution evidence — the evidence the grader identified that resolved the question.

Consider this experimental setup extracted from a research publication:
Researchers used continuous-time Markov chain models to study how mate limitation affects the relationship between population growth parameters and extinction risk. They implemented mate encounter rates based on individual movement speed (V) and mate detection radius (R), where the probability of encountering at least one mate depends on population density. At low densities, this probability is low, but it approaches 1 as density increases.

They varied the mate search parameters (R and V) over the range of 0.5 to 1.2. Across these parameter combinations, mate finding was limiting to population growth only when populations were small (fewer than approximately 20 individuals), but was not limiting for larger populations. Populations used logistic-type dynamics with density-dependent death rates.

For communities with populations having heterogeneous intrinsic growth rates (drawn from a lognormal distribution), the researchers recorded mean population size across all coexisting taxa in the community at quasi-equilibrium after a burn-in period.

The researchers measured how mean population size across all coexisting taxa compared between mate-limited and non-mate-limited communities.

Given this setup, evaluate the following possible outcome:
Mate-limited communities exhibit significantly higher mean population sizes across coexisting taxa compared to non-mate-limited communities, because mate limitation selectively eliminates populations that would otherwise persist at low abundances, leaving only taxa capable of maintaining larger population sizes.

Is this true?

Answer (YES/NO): YES